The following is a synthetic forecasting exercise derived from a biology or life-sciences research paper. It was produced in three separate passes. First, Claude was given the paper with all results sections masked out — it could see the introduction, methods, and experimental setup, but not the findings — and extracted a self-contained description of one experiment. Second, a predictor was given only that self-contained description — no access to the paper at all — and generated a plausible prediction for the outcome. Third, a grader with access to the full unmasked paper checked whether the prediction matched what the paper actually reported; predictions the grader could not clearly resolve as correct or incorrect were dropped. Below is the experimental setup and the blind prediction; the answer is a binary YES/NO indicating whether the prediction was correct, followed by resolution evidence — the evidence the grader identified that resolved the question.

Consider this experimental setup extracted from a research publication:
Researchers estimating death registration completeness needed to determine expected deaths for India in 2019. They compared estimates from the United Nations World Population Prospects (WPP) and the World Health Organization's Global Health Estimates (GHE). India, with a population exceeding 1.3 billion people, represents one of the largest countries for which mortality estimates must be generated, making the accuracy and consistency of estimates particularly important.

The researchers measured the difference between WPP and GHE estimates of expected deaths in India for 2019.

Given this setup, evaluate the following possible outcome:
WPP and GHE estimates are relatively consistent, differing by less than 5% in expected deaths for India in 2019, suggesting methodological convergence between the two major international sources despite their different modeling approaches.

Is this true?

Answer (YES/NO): NO